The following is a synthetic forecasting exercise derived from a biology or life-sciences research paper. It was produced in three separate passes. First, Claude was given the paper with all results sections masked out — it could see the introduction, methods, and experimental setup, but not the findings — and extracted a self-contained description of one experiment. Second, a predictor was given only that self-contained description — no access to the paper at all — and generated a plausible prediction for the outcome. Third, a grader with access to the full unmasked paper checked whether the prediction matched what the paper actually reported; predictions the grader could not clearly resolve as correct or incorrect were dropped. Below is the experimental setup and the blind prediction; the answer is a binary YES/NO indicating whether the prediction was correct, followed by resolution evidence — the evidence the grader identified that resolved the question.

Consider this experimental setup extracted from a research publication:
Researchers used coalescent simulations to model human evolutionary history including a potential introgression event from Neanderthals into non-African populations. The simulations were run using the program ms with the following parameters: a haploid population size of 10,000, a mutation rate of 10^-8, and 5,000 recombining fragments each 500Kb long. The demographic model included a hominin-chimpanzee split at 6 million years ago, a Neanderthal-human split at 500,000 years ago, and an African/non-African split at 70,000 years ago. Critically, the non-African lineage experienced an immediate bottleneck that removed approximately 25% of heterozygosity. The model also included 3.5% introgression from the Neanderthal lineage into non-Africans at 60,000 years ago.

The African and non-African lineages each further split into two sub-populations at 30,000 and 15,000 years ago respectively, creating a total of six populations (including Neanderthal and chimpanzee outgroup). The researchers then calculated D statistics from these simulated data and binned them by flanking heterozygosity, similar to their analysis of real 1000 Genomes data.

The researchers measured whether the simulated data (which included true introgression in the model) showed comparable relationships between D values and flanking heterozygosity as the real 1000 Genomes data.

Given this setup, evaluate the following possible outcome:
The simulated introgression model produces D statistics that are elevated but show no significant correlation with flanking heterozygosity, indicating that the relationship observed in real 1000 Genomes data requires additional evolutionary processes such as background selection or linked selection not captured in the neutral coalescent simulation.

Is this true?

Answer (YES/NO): NO